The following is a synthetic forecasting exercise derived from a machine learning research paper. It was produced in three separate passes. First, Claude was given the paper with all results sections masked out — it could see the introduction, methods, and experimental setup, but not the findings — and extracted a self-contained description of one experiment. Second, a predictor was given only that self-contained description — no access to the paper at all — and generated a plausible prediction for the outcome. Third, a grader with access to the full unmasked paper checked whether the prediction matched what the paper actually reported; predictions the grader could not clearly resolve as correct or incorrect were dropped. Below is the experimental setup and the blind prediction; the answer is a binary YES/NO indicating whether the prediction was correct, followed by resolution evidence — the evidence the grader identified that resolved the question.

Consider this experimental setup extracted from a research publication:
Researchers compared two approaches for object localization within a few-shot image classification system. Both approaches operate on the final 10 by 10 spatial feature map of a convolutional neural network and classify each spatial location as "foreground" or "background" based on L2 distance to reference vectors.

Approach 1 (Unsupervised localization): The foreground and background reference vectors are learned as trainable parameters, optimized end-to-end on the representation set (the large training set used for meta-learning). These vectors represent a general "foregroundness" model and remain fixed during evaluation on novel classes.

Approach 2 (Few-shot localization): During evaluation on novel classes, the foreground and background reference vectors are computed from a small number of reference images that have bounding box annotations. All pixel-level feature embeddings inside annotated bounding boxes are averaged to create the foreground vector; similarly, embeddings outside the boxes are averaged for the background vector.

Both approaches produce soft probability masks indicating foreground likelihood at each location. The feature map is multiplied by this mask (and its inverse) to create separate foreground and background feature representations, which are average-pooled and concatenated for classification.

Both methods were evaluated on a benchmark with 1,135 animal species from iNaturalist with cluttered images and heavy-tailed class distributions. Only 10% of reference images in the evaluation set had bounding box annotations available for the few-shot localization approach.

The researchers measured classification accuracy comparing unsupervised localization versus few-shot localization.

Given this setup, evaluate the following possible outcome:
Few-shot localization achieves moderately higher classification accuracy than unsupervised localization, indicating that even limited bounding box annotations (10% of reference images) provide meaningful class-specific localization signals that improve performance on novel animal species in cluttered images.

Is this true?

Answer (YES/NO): NO